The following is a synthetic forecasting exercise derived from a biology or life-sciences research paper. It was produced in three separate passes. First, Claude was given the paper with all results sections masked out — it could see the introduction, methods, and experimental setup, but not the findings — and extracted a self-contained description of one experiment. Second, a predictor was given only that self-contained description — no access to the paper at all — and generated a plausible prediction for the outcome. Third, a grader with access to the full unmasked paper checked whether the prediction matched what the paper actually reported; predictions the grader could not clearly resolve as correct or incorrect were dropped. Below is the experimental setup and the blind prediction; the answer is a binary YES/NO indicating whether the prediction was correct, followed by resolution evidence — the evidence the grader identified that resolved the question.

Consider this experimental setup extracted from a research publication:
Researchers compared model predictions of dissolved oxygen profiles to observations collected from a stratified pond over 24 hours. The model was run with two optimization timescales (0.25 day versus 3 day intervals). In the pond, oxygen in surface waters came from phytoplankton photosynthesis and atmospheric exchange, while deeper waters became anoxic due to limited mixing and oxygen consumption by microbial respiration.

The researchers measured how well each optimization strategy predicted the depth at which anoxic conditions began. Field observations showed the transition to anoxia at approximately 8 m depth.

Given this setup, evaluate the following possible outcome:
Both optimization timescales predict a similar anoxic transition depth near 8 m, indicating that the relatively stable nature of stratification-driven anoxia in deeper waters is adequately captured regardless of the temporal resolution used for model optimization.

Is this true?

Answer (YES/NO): NO